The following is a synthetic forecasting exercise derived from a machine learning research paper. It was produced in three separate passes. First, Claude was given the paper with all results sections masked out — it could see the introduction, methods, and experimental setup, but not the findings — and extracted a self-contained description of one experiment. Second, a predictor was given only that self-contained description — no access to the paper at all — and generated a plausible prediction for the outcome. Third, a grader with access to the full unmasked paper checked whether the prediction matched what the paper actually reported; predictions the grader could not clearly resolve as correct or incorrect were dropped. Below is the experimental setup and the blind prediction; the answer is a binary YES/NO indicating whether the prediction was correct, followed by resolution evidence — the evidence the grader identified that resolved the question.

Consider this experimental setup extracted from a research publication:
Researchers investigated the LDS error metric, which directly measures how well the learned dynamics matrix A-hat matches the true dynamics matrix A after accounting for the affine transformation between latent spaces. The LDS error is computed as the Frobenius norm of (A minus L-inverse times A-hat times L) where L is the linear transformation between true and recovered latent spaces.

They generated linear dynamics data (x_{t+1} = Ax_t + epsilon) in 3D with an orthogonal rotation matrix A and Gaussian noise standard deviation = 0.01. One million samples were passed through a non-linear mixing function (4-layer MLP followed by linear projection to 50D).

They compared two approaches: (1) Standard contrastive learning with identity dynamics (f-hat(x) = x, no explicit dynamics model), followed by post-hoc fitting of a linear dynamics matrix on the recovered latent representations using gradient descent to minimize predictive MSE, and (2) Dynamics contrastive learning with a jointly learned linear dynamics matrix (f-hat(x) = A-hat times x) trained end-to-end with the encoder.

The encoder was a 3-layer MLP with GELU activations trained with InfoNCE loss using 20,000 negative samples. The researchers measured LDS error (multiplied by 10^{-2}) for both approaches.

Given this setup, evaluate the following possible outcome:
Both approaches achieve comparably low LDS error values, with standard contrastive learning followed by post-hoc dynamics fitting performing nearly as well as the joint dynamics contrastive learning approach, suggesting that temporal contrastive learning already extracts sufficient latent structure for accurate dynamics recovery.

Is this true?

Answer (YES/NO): NO